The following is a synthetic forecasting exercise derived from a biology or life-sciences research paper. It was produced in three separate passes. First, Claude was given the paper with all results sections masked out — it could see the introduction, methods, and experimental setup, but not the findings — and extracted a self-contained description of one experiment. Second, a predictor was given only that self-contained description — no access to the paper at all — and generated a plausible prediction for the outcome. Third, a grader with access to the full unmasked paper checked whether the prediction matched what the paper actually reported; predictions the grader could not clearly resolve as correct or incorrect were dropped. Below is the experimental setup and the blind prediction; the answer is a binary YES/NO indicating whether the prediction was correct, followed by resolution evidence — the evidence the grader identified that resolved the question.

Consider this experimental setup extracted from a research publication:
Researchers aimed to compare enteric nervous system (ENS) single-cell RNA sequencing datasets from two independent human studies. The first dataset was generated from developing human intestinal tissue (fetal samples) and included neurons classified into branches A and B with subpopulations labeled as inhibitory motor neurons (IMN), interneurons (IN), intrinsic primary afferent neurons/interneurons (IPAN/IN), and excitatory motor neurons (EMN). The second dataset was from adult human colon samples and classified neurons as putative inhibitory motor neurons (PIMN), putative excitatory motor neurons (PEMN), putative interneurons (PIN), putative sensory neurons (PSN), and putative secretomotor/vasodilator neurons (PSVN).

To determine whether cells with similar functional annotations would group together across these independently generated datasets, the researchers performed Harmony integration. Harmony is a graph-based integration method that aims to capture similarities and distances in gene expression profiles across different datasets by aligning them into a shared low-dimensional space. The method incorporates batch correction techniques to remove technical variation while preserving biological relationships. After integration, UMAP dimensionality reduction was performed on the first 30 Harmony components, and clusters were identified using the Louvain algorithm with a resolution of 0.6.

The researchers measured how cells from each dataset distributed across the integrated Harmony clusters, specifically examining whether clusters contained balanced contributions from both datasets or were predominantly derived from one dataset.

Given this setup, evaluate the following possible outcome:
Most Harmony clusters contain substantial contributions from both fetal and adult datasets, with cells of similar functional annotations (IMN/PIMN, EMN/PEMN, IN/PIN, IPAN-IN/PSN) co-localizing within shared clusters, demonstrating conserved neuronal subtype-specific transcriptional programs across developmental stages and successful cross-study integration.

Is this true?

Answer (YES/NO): NO